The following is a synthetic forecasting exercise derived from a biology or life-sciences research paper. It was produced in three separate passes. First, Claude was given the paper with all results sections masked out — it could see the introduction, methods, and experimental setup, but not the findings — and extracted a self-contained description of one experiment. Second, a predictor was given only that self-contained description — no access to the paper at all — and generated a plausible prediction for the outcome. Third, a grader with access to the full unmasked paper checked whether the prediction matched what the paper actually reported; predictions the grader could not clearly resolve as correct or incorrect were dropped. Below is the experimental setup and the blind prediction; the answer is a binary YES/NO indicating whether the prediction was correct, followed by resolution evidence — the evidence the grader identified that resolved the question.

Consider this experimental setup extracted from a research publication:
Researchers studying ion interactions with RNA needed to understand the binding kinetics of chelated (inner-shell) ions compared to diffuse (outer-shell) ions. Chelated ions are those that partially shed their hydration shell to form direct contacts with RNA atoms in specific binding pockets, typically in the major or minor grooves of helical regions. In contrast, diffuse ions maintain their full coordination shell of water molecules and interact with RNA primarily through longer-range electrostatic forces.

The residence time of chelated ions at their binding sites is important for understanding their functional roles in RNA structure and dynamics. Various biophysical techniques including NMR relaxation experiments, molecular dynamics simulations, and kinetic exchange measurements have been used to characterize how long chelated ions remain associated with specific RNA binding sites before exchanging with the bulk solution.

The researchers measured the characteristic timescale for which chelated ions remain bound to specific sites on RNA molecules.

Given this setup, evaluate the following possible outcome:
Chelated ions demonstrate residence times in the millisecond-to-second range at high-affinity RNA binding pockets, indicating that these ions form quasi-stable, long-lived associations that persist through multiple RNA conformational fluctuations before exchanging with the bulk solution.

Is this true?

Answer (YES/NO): YES